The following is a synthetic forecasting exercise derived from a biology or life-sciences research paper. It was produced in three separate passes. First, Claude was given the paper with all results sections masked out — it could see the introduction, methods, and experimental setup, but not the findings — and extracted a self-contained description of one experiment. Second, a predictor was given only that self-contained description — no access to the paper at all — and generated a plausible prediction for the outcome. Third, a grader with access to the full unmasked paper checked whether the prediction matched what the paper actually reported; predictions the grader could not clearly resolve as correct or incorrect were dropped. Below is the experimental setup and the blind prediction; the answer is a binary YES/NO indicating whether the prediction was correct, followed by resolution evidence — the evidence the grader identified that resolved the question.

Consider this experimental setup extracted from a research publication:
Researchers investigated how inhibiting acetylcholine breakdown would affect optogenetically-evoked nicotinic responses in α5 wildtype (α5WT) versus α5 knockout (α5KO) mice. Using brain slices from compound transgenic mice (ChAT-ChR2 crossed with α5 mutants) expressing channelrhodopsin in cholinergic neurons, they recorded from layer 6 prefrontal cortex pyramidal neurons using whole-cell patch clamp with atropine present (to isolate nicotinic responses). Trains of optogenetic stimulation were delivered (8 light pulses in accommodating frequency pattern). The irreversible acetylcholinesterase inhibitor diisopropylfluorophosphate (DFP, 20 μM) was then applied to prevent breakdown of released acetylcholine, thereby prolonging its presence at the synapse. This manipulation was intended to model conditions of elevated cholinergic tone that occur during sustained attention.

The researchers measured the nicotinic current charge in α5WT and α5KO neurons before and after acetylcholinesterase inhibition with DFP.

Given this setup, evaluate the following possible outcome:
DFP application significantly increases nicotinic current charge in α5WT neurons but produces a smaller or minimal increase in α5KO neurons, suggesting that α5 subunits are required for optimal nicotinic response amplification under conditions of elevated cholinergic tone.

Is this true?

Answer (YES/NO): YES